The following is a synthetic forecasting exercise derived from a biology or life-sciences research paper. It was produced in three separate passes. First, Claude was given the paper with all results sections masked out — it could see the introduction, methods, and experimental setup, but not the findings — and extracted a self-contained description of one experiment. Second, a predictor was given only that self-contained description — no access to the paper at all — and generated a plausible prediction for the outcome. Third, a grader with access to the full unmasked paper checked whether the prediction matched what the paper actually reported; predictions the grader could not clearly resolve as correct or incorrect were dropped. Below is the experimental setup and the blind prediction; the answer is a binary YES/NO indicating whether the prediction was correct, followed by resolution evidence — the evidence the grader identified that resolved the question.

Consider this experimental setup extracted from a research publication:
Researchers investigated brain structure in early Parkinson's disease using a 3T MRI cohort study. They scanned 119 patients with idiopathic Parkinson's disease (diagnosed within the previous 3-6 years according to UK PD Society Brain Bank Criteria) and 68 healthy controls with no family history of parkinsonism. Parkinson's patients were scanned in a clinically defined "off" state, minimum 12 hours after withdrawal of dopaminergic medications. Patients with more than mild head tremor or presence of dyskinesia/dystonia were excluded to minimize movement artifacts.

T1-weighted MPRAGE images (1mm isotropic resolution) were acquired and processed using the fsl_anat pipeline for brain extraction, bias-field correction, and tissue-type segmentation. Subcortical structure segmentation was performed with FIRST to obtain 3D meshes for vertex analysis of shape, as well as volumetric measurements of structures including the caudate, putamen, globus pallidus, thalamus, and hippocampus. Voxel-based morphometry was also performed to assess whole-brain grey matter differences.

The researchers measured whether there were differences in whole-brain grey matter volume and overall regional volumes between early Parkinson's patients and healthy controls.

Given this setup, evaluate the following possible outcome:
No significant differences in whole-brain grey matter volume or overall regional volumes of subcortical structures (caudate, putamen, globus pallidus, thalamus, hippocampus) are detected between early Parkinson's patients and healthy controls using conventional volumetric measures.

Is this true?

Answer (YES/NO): YES